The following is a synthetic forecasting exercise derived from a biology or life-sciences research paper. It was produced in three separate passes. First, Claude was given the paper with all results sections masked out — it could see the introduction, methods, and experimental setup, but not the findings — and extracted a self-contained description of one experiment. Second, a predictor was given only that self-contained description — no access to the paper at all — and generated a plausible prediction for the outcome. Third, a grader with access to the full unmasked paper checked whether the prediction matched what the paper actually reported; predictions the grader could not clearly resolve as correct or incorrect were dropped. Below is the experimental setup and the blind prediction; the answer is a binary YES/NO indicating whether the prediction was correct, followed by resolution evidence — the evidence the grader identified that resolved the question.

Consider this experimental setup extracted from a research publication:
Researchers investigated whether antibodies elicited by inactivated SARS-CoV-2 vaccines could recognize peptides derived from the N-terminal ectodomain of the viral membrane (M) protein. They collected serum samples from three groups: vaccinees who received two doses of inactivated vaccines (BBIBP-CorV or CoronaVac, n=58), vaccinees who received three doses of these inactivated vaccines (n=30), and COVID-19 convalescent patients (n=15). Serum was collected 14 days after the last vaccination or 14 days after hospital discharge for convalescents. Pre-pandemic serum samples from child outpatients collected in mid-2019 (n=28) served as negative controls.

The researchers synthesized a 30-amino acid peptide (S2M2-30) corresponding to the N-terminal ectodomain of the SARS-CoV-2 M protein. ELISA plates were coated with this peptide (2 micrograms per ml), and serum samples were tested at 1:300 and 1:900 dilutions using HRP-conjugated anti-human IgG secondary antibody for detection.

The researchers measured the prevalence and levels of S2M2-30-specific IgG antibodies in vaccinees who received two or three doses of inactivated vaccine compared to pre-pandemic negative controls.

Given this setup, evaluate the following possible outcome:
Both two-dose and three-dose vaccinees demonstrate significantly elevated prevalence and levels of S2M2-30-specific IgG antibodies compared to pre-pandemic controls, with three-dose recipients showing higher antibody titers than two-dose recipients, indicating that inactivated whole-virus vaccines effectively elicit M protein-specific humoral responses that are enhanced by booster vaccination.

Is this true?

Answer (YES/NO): NO